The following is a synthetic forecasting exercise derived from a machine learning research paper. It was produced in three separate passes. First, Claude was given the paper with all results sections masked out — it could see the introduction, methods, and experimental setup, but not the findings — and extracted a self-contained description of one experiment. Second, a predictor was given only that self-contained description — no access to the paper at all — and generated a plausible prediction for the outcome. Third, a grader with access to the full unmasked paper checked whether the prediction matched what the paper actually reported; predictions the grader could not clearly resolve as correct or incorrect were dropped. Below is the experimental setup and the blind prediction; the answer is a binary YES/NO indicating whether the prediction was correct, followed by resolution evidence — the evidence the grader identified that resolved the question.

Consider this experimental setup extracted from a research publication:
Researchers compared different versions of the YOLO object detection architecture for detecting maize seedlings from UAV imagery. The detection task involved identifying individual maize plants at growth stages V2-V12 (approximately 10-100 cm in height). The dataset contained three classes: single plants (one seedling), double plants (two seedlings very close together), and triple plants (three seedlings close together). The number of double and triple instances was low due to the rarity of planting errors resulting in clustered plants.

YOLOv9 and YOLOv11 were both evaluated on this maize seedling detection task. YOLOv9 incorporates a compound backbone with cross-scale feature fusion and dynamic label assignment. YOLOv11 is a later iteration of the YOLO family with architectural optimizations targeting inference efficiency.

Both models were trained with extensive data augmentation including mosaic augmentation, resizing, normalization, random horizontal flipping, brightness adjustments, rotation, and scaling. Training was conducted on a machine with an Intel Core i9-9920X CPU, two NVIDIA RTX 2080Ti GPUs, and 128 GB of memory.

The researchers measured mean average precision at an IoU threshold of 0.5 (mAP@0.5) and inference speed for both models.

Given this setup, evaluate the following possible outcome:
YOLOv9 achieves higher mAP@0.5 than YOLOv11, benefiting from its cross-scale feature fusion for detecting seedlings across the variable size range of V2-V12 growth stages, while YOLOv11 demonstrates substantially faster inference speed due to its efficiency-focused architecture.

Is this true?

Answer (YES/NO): YES